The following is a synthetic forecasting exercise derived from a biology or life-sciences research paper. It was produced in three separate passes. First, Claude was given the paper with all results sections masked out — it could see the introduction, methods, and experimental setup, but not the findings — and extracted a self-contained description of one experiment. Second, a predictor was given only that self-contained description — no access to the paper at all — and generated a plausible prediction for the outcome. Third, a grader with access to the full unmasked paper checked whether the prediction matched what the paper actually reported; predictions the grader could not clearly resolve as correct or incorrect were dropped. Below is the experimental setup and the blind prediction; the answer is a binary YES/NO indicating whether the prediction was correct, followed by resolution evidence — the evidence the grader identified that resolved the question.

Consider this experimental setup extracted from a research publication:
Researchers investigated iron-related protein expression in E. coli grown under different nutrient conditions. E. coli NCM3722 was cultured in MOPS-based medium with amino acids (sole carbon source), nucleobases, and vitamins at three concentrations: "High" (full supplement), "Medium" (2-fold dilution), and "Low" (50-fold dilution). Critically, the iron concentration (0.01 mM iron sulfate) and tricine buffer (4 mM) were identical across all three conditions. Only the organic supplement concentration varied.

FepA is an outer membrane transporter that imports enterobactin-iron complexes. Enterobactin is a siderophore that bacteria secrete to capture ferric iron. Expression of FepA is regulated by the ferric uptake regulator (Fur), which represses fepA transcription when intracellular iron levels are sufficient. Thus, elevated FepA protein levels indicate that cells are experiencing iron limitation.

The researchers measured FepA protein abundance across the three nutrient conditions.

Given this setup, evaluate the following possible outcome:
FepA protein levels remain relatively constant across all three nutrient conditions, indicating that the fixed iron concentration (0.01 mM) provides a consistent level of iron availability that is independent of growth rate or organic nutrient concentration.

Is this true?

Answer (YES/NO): NO